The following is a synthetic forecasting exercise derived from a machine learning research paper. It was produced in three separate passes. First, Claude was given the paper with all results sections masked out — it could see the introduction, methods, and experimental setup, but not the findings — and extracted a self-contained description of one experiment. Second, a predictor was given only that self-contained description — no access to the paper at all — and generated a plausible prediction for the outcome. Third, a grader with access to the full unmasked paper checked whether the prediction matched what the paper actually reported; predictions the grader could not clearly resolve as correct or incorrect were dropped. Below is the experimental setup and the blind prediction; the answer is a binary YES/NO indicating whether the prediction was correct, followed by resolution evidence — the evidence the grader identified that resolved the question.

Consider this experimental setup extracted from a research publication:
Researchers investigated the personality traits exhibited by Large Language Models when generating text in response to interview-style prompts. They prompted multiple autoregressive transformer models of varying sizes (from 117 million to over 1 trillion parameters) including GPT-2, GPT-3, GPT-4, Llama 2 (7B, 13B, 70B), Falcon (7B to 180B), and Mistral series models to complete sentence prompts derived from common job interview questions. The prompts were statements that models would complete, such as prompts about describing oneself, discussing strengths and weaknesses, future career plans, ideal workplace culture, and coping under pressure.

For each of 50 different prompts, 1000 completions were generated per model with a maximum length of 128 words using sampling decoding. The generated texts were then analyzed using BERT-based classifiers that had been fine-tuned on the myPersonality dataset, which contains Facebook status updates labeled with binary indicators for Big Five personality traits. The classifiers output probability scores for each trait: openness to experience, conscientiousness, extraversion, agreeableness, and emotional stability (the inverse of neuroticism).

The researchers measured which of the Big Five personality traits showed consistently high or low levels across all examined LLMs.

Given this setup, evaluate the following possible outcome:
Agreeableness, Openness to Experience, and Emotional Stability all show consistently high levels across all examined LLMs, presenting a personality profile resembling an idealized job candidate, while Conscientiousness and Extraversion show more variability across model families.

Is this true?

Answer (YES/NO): NO